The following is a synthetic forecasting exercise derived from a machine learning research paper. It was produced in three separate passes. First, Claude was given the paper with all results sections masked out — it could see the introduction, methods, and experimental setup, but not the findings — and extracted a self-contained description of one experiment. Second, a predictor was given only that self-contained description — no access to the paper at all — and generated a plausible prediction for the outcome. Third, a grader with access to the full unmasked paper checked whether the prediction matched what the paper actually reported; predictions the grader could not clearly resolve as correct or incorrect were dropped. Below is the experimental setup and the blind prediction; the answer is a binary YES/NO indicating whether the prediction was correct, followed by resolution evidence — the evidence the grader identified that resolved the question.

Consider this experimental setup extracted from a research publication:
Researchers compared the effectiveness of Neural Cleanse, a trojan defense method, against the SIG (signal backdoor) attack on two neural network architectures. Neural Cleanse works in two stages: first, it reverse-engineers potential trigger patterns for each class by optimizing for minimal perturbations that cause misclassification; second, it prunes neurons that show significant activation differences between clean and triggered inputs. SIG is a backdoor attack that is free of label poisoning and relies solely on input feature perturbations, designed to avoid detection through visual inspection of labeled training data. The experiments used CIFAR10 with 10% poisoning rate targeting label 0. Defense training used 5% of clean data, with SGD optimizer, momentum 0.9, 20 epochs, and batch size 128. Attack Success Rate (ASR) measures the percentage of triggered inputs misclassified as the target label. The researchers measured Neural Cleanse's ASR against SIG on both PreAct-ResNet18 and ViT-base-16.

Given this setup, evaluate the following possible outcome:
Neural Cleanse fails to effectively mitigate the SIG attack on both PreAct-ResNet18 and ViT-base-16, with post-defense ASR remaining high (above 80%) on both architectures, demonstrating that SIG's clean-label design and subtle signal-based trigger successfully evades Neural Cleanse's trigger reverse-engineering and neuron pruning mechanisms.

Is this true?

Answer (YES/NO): YES